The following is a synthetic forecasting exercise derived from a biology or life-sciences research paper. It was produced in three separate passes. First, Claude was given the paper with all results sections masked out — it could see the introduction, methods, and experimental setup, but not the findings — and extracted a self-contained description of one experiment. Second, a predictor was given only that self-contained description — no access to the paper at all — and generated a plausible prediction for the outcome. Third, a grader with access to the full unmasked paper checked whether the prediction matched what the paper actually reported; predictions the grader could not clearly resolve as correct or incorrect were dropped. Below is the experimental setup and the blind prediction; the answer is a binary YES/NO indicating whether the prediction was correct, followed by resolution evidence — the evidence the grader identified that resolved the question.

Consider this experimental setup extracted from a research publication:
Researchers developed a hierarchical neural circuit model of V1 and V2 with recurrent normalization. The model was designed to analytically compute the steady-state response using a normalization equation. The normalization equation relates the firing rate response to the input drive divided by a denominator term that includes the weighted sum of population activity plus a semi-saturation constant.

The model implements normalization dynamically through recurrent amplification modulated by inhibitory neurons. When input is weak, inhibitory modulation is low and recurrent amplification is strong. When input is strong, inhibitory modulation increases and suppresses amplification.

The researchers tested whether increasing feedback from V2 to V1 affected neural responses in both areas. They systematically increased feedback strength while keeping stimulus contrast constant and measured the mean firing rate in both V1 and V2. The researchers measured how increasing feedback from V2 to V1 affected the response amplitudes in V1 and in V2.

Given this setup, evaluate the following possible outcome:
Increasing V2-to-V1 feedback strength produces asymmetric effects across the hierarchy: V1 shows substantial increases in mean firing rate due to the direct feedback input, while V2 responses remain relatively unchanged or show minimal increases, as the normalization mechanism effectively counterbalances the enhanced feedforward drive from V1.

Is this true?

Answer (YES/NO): NO